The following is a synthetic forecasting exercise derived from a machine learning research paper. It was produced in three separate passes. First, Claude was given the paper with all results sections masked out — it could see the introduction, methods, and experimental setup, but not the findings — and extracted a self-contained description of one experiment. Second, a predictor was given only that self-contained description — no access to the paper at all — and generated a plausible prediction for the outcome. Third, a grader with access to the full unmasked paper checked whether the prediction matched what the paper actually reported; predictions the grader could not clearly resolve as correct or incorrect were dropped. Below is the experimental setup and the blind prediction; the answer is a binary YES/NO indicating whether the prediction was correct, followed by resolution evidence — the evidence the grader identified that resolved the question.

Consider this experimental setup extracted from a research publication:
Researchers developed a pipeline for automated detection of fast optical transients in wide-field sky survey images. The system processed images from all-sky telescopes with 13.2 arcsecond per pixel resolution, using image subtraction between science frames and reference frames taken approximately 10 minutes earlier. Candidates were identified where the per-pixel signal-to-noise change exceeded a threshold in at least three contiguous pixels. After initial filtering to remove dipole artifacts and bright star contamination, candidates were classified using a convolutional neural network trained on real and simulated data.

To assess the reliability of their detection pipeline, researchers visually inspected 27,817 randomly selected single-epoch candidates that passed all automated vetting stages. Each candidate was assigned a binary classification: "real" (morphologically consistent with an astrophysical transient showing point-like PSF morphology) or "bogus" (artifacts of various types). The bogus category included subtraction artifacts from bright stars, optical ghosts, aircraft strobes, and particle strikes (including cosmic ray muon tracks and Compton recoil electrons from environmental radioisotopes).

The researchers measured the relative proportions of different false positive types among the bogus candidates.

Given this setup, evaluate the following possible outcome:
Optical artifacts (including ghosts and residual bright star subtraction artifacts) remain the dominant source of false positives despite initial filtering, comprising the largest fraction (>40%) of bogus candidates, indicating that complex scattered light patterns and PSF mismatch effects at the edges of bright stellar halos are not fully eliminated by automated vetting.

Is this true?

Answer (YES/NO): YES